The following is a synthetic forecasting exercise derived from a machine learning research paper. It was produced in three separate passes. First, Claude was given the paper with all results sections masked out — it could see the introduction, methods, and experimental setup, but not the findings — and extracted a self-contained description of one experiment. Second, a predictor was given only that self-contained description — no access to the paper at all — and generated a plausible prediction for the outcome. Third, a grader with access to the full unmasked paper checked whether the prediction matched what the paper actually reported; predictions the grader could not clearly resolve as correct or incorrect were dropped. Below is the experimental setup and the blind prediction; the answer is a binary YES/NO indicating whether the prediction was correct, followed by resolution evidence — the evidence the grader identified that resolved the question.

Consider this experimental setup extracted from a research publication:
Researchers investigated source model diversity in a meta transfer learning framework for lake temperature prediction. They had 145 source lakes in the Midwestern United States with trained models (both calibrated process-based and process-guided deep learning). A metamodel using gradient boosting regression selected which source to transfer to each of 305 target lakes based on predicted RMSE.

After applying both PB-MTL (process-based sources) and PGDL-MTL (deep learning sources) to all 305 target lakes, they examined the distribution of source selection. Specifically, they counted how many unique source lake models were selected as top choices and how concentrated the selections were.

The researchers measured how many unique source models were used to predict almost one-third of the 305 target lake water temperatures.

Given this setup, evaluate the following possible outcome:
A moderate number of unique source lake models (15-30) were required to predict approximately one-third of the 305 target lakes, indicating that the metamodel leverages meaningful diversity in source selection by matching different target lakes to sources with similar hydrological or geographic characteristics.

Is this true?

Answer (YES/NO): NO